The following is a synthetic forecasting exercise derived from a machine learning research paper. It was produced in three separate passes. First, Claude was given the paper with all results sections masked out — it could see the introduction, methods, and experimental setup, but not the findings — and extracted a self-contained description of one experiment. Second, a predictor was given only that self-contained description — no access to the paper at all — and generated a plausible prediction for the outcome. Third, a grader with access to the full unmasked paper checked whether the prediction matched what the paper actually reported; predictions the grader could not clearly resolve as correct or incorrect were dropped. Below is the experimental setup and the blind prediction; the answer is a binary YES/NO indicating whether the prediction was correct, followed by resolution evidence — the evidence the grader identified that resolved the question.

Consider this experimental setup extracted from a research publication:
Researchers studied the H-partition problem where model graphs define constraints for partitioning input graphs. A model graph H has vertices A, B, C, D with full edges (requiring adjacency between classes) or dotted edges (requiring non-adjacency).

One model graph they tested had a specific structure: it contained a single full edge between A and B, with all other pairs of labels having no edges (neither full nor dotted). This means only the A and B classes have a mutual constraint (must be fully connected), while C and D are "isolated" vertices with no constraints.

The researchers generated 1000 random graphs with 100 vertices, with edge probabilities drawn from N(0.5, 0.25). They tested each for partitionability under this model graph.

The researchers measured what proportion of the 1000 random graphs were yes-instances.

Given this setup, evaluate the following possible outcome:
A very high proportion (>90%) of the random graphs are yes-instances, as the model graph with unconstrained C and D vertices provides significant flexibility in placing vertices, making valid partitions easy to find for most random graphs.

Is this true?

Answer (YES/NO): YES